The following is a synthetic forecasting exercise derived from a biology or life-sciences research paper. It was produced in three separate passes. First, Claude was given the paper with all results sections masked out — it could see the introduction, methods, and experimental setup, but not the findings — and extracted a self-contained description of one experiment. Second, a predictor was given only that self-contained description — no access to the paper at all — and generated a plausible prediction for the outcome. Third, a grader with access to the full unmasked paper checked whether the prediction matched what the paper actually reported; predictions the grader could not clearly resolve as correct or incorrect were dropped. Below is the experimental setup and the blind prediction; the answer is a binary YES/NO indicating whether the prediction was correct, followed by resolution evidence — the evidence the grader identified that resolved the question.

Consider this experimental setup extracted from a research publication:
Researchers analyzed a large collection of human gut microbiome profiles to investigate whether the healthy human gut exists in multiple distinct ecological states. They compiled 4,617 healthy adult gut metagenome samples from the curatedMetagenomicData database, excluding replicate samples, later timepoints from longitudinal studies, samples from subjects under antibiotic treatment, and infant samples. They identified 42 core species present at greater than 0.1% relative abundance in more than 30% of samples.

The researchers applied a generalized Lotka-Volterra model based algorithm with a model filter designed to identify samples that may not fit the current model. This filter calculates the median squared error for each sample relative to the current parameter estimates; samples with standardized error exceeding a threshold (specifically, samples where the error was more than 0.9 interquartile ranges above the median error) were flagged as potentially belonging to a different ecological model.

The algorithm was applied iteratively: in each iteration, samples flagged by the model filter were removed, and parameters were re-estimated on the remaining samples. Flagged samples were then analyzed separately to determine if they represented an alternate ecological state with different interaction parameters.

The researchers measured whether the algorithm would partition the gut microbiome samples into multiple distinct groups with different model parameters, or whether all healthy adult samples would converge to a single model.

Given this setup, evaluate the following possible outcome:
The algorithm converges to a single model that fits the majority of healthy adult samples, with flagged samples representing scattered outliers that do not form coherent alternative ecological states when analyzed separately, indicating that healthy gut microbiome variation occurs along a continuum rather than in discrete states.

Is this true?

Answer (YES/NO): NO